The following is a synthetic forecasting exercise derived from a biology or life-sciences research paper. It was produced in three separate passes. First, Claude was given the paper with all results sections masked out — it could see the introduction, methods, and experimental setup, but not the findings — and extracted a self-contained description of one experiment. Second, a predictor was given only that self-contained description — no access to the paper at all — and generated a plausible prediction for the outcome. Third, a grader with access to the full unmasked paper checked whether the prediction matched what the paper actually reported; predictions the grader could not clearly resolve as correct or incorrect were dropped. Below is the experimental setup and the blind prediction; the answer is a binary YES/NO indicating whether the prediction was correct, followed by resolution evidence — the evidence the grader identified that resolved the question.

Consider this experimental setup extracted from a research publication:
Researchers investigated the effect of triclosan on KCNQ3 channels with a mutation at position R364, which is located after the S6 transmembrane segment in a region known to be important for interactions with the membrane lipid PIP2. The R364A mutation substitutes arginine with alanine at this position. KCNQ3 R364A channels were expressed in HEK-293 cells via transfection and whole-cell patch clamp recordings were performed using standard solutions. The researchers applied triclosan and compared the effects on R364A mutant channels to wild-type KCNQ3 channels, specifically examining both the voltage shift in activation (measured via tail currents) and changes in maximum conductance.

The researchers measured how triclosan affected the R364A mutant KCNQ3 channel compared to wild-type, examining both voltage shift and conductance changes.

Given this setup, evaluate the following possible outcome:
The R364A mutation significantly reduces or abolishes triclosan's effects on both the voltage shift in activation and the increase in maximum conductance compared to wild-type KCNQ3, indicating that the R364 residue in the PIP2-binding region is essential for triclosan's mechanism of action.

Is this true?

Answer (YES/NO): NO